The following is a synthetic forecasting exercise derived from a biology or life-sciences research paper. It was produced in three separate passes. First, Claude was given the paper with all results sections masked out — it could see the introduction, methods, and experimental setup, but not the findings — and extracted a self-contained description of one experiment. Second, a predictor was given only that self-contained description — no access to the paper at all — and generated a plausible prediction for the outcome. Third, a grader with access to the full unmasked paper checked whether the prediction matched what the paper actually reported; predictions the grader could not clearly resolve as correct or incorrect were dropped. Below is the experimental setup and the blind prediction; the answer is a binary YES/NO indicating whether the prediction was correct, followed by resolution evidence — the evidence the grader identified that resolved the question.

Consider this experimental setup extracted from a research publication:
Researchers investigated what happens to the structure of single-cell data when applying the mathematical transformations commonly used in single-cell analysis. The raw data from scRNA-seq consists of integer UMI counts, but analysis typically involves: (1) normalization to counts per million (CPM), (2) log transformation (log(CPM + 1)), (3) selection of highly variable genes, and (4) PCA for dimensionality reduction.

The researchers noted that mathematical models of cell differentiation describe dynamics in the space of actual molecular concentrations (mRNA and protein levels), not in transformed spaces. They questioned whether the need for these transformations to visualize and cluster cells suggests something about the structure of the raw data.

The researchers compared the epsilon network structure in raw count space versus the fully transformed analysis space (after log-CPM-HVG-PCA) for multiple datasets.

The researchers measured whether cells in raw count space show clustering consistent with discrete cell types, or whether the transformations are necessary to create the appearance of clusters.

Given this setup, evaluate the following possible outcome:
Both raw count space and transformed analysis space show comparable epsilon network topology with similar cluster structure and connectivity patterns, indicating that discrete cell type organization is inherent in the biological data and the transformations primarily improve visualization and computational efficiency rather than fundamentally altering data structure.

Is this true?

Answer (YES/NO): NO